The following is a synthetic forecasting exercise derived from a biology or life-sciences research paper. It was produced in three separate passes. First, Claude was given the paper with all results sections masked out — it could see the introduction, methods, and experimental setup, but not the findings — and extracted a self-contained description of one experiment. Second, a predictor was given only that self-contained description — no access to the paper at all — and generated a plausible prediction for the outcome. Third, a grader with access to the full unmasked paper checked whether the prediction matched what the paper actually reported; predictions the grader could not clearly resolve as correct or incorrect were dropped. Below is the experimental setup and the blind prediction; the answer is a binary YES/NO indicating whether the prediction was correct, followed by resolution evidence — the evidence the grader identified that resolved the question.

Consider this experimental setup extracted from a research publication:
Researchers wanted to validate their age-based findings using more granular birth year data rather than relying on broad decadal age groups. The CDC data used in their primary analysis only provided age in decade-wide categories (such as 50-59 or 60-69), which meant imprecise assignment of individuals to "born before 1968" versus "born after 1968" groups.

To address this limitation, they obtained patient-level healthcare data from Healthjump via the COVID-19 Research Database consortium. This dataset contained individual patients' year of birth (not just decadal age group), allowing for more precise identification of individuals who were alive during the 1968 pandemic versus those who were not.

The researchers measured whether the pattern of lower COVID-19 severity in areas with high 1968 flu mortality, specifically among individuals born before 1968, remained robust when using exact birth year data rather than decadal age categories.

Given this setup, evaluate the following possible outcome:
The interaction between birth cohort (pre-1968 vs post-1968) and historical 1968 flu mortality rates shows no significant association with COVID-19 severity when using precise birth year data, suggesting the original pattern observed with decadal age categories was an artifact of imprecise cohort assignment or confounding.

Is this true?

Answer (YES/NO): NO